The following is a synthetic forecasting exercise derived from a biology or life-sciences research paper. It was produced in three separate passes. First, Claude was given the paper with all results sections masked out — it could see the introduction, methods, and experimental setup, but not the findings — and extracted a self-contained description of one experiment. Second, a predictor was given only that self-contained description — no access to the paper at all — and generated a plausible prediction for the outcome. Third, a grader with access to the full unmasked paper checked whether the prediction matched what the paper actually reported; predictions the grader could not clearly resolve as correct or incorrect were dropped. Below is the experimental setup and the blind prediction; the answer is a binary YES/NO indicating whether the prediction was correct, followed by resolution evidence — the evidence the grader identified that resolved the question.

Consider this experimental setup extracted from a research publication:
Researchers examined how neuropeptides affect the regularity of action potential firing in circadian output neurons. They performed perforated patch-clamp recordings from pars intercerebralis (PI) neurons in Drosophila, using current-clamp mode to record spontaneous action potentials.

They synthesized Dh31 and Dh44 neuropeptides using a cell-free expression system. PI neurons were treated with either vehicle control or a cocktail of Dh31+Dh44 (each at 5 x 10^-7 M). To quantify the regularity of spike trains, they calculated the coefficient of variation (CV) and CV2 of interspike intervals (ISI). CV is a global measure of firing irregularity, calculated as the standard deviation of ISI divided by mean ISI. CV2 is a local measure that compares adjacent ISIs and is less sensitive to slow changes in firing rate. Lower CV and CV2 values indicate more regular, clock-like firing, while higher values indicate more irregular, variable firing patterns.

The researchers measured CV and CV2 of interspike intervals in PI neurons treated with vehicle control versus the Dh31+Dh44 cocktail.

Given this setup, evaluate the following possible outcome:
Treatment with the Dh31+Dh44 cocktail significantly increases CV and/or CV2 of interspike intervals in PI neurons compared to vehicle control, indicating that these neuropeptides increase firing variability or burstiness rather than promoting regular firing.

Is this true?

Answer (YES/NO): YES